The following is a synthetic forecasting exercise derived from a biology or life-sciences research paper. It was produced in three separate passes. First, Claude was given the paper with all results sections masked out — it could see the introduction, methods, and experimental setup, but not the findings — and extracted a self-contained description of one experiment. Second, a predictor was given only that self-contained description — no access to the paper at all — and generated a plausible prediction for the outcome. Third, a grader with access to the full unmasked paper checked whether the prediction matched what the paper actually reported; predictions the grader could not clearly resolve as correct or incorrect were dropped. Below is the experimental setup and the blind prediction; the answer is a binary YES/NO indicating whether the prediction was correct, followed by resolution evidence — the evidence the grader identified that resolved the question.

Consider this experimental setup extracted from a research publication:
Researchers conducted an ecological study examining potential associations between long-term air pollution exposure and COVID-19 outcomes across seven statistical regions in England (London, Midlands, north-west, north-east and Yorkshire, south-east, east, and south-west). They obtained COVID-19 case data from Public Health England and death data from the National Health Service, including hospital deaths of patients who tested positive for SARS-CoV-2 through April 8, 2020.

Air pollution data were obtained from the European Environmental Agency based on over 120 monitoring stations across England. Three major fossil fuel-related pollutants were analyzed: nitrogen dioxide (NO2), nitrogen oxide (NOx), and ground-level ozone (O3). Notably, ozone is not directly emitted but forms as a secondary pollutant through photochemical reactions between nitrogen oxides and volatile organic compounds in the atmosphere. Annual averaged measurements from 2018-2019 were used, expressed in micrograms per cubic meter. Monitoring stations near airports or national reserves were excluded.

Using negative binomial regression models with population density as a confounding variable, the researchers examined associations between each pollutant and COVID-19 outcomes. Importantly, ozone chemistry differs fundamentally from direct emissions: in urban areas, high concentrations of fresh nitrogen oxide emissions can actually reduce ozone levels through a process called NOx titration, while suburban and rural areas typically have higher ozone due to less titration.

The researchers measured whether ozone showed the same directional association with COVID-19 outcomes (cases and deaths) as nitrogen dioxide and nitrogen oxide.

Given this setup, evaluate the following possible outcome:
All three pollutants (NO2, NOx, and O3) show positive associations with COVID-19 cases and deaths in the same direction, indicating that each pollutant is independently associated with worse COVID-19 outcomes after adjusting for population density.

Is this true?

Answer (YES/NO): NO